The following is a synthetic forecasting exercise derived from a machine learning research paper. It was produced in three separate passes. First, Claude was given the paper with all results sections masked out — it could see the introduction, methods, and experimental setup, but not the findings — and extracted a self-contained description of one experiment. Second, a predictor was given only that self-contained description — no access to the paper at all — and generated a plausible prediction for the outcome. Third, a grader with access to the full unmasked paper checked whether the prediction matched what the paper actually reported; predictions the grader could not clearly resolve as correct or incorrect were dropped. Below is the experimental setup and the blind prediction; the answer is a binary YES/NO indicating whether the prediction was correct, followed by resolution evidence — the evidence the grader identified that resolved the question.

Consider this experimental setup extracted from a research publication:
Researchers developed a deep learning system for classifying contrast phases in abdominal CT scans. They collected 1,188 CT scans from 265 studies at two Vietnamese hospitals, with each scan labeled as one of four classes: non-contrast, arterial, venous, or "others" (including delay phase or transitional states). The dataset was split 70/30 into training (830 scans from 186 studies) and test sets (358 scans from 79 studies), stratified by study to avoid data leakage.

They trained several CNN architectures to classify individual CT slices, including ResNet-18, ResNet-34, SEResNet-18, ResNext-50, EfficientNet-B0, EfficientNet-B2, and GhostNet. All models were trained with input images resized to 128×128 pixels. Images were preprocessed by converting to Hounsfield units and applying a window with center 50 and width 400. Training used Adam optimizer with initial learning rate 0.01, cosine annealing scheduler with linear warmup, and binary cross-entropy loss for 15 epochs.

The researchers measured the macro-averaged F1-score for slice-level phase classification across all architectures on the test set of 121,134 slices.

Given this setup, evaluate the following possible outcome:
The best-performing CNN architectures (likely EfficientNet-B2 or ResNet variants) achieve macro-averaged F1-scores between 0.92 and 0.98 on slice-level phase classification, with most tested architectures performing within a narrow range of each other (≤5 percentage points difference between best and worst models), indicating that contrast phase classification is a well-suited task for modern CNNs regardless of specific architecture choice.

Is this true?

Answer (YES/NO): NO